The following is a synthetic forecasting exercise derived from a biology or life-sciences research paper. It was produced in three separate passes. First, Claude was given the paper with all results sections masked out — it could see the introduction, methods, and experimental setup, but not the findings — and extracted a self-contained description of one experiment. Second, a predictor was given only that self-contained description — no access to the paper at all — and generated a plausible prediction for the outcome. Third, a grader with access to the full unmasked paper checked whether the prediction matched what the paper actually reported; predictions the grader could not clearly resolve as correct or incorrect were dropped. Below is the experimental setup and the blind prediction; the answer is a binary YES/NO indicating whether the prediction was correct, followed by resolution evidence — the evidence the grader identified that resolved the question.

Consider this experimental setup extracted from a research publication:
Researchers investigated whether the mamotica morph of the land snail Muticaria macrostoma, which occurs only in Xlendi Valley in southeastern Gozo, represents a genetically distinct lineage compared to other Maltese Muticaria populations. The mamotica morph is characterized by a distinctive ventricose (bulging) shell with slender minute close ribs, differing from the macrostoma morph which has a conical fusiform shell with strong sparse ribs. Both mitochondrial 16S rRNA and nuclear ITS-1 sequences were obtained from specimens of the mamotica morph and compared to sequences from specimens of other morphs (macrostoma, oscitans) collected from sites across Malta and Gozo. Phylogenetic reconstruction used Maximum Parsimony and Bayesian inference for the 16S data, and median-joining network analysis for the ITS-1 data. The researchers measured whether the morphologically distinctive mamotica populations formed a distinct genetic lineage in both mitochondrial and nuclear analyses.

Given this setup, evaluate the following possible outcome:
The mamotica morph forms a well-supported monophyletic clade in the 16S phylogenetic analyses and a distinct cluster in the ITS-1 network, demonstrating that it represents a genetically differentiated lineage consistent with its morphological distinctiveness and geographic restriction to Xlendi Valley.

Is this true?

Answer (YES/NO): NO